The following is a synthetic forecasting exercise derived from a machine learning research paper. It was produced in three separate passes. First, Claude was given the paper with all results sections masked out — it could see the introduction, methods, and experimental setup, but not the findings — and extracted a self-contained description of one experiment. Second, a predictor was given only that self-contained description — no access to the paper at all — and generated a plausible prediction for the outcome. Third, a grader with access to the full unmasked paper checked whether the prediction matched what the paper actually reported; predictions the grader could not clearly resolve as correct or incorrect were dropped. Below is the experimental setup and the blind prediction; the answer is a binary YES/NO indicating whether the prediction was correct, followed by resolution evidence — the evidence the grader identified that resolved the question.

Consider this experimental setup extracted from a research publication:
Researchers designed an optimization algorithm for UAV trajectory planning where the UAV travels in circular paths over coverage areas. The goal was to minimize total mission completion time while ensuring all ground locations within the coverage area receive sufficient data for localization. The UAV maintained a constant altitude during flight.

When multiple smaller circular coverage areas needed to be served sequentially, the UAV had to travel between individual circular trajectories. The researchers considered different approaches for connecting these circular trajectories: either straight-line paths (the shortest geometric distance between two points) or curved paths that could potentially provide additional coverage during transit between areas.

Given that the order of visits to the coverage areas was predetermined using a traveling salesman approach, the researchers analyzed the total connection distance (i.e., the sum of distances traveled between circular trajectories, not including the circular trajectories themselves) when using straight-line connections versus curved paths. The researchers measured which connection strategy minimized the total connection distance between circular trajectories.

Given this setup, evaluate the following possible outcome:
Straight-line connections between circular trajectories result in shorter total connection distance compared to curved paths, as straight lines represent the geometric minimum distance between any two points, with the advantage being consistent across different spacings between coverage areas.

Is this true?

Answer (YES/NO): YES